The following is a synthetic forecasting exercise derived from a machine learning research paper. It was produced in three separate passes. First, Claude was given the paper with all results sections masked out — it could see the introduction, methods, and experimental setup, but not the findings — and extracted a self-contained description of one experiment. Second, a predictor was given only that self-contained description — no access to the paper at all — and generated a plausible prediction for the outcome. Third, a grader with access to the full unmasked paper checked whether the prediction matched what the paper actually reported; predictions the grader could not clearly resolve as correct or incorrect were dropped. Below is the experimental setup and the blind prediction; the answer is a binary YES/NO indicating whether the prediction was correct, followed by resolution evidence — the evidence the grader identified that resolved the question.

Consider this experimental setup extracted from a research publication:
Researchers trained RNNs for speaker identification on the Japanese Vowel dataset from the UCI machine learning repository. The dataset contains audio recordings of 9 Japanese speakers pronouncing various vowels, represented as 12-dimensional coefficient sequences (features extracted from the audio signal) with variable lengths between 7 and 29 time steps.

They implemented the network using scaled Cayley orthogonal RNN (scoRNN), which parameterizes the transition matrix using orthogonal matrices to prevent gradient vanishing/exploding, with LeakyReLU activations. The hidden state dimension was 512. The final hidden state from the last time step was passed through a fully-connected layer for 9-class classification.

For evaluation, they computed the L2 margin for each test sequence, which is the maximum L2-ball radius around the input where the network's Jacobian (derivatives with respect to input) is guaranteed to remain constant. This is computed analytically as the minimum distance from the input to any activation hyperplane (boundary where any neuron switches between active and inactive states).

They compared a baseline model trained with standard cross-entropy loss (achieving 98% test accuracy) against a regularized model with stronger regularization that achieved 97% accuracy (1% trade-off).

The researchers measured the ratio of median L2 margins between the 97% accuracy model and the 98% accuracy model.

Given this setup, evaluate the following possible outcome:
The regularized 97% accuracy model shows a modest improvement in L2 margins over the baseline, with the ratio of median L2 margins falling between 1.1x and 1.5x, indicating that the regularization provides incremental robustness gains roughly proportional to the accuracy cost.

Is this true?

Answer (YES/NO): NO